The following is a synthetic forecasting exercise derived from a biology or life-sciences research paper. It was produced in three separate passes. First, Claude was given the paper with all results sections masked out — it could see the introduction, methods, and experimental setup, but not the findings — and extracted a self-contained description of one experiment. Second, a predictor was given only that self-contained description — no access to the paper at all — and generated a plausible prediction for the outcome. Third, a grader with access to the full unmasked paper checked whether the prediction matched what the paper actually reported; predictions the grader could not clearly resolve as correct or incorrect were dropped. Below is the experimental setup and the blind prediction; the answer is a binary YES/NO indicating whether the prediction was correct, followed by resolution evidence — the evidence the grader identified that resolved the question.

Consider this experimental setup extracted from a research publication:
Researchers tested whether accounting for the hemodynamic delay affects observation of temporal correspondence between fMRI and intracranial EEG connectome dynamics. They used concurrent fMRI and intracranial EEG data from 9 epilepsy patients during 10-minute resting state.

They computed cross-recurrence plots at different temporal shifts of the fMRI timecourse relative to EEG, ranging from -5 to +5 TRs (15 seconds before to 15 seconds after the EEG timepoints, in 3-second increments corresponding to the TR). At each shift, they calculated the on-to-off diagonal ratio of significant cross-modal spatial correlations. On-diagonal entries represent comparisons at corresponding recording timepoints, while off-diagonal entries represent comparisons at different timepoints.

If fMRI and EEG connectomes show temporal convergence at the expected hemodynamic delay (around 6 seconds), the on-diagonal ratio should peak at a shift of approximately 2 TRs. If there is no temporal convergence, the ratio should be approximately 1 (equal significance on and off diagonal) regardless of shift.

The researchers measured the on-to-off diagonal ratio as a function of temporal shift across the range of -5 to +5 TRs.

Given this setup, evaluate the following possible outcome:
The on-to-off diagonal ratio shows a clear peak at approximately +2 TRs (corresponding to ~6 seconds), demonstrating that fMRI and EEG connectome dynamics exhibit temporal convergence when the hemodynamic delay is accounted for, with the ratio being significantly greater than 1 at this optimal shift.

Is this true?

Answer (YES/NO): NO